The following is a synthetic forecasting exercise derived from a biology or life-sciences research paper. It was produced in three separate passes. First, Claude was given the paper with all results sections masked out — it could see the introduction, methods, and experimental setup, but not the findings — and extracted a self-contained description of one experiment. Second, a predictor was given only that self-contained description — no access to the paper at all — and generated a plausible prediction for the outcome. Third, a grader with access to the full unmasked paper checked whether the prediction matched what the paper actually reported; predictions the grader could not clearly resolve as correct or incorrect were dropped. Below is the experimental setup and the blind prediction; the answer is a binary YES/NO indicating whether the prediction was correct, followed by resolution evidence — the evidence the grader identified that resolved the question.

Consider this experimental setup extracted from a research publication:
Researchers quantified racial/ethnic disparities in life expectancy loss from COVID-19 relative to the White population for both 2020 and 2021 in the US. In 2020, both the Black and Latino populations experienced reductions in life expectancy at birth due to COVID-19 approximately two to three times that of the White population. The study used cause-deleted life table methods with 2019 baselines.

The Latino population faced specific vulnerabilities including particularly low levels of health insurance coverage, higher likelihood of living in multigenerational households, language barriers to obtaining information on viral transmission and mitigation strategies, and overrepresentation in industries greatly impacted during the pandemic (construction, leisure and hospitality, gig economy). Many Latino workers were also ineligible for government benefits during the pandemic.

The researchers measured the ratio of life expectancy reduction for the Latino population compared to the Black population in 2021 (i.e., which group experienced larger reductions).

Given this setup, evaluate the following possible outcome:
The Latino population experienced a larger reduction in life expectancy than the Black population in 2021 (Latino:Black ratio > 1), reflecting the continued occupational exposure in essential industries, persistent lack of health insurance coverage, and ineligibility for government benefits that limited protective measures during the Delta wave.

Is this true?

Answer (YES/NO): YES